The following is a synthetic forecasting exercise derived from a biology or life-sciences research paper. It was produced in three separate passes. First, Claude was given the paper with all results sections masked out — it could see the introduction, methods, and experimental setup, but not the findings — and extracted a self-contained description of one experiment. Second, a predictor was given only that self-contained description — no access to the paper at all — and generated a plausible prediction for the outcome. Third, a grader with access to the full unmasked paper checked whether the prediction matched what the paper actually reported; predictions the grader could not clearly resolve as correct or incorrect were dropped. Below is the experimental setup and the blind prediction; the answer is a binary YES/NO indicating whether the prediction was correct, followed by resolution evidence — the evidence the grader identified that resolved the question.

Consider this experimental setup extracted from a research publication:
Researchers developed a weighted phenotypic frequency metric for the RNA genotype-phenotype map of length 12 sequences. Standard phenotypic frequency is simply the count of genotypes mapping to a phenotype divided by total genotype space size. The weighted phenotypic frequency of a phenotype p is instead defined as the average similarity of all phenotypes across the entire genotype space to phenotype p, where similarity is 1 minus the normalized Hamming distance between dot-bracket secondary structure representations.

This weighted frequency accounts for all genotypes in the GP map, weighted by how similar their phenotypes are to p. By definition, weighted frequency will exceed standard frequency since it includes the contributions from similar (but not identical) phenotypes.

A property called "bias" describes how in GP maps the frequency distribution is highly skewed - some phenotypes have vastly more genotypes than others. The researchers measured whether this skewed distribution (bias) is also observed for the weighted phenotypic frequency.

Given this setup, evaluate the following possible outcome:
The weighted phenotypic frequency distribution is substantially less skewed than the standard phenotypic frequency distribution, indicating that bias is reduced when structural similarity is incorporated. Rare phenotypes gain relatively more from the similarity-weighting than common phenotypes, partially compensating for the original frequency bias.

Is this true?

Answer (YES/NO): NO